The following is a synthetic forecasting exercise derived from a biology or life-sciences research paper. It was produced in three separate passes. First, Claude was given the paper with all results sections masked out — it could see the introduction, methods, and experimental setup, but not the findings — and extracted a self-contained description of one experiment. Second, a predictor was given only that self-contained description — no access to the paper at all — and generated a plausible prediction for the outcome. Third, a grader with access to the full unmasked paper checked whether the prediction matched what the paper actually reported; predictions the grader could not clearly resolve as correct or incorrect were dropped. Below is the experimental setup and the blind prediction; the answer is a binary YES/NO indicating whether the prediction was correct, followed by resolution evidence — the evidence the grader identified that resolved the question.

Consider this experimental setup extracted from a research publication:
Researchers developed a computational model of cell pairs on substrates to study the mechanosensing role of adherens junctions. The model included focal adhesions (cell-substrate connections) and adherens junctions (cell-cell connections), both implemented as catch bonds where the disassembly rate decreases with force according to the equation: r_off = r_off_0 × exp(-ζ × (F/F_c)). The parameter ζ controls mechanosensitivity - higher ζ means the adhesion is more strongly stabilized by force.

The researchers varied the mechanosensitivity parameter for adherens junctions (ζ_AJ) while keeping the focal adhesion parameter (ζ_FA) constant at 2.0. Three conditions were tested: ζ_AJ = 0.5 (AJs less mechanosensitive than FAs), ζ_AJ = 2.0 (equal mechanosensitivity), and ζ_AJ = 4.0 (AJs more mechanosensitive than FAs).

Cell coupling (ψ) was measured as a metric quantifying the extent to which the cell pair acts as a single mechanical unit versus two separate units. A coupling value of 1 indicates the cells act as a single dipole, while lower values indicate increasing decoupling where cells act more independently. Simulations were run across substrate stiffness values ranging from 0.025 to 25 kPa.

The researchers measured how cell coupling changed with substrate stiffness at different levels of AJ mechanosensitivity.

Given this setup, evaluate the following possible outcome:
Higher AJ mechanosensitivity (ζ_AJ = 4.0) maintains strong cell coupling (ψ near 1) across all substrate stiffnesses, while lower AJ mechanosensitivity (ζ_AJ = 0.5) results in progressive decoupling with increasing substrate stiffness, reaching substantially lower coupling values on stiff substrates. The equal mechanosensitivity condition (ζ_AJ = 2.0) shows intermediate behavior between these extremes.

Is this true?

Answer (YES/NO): NO